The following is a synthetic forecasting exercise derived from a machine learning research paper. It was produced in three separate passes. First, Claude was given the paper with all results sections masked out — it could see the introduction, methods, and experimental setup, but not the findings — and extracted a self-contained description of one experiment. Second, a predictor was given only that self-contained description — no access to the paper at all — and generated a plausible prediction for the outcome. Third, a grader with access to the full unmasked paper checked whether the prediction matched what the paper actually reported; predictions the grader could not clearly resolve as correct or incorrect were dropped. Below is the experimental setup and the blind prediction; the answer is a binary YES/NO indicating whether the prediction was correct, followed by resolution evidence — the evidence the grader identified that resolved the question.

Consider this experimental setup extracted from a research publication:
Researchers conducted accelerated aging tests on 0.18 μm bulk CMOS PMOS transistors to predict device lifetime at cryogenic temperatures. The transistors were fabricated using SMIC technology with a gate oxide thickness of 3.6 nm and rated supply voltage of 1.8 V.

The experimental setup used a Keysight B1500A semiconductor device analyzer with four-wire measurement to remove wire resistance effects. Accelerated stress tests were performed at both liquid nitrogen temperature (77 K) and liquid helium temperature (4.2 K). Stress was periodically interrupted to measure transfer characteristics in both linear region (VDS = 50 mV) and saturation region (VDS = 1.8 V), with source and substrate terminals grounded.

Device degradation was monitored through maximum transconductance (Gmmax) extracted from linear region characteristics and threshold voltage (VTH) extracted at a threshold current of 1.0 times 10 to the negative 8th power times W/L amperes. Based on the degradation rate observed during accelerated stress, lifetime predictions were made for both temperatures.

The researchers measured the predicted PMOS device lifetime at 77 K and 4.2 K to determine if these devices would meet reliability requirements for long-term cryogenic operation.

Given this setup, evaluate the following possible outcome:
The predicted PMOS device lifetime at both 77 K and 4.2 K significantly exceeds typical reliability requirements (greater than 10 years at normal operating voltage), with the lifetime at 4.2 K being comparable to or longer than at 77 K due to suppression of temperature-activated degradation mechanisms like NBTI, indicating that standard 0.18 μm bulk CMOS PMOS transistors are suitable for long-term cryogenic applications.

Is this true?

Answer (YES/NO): NO